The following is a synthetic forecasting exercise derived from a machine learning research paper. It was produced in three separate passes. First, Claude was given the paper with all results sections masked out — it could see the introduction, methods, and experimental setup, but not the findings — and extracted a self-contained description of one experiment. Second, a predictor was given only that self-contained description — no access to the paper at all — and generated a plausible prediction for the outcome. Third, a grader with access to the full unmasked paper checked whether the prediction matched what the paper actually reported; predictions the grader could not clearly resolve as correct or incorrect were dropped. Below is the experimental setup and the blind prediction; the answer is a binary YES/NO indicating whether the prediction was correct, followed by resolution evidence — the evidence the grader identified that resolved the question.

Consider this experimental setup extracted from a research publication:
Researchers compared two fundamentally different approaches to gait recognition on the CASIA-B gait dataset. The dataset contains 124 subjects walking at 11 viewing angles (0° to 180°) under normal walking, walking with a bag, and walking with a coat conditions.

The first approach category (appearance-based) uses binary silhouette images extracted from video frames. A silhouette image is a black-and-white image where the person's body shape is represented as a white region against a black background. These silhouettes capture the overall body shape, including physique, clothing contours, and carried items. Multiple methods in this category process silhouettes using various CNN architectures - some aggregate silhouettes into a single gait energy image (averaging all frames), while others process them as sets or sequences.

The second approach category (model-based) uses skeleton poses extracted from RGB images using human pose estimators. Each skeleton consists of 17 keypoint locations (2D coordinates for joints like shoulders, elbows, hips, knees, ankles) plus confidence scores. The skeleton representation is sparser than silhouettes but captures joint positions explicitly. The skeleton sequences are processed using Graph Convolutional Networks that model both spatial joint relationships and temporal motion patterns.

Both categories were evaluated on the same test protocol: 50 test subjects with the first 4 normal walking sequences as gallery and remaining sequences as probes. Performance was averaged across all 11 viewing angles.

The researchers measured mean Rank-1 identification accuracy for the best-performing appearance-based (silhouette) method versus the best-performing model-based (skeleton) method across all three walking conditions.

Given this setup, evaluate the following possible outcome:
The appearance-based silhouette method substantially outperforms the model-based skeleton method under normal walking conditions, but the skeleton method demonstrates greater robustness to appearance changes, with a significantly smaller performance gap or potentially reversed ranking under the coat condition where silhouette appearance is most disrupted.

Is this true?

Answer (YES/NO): NO